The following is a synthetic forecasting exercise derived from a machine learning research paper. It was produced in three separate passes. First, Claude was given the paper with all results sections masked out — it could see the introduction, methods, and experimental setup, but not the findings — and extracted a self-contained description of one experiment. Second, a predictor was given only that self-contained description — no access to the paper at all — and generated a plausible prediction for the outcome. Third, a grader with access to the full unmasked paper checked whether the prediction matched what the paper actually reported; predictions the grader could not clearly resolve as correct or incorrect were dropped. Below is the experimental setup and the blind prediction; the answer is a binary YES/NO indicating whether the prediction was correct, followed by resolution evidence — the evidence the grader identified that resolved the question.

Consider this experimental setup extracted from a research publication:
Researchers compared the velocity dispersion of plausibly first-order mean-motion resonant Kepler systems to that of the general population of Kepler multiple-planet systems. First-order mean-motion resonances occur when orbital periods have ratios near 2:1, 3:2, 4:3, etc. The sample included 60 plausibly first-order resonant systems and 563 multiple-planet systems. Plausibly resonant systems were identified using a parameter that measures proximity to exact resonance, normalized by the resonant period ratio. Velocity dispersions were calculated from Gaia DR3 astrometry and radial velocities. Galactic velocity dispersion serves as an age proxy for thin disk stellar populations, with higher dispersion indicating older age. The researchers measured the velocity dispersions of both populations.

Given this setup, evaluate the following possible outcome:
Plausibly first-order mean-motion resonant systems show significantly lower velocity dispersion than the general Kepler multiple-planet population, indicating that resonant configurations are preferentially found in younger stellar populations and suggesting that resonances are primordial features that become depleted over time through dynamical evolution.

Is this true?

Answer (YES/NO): NO